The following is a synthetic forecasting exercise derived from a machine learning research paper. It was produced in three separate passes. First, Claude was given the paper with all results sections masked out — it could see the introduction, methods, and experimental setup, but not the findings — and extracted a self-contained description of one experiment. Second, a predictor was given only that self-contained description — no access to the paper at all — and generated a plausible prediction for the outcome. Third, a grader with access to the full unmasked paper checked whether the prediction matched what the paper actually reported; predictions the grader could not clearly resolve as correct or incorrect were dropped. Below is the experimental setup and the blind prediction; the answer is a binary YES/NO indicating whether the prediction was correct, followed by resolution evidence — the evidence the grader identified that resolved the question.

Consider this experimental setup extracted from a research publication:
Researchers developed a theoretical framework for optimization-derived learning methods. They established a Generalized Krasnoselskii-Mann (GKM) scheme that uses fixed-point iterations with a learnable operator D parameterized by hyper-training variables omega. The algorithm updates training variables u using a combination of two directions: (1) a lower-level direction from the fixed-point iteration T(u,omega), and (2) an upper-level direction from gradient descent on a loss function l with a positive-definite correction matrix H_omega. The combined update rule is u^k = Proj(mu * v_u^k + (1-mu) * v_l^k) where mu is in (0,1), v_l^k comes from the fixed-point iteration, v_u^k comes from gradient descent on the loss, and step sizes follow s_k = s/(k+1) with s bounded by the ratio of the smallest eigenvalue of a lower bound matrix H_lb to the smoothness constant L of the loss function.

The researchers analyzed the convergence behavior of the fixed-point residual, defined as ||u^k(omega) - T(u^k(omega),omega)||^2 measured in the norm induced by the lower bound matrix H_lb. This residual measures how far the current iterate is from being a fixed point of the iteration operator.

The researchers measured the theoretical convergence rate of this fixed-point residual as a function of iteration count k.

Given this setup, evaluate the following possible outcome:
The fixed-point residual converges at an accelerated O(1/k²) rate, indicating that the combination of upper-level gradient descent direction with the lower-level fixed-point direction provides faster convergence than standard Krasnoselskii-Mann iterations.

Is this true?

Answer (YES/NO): NO